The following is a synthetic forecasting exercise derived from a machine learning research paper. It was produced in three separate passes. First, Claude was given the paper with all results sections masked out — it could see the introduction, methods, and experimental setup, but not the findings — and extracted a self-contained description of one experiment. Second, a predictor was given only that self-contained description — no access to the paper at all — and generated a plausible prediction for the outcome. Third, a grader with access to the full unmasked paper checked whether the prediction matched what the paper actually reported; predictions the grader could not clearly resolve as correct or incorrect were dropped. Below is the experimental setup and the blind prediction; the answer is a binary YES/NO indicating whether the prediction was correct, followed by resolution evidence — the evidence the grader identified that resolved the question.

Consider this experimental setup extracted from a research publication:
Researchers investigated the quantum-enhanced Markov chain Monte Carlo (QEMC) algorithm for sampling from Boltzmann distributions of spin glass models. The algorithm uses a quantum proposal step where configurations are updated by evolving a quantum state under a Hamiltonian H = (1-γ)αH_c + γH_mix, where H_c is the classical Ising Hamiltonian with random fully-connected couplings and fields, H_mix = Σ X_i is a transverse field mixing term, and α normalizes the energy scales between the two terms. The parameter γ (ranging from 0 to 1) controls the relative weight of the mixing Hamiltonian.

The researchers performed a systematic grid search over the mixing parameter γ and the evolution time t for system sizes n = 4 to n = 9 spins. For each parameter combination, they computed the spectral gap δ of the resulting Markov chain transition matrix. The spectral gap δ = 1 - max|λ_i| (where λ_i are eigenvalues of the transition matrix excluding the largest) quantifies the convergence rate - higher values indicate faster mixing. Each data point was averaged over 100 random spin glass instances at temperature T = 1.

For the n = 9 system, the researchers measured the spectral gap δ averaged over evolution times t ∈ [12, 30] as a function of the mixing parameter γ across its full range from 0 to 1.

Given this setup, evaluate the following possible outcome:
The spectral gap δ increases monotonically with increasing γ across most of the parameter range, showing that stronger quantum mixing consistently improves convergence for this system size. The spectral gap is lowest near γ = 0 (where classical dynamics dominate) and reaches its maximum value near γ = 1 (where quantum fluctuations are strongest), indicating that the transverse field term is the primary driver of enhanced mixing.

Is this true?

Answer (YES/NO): NO